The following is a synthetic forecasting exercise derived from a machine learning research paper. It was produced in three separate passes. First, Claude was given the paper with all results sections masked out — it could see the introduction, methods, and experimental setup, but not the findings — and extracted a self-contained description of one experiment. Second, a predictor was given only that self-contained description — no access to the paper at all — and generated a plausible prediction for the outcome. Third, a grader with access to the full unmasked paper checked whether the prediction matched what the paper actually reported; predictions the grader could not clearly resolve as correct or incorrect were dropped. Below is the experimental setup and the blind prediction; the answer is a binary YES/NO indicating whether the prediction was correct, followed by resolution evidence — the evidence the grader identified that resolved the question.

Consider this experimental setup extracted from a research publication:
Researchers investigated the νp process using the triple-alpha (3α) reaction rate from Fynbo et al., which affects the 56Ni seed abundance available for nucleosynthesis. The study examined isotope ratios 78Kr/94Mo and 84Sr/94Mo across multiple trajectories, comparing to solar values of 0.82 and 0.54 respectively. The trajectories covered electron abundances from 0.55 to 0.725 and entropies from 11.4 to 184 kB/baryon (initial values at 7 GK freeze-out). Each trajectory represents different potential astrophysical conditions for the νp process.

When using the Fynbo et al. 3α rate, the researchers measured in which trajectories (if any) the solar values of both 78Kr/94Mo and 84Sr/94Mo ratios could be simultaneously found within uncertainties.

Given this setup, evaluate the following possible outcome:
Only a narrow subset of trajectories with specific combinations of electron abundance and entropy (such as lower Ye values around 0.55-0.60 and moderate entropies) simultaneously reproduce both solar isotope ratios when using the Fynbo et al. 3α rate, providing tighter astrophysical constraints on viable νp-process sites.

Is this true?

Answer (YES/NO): NO